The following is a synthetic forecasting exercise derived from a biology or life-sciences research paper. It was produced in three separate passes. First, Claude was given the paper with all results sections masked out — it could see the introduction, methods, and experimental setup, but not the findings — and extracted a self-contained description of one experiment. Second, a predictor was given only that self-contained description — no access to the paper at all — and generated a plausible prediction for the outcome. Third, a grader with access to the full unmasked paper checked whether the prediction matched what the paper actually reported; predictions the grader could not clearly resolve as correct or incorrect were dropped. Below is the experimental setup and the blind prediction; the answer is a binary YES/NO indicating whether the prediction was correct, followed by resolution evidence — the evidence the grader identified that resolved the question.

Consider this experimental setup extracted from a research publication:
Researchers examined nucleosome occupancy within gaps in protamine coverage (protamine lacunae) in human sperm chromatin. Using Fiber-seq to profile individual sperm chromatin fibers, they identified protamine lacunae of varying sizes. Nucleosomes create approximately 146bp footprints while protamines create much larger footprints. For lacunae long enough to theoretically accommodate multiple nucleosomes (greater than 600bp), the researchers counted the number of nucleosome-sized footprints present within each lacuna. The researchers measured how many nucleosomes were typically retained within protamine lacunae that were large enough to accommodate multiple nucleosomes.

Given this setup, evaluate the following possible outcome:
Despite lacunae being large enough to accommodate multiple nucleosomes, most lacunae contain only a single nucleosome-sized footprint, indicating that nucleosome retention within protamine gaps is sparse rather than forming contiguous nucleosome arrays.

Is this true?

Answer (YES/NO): YES